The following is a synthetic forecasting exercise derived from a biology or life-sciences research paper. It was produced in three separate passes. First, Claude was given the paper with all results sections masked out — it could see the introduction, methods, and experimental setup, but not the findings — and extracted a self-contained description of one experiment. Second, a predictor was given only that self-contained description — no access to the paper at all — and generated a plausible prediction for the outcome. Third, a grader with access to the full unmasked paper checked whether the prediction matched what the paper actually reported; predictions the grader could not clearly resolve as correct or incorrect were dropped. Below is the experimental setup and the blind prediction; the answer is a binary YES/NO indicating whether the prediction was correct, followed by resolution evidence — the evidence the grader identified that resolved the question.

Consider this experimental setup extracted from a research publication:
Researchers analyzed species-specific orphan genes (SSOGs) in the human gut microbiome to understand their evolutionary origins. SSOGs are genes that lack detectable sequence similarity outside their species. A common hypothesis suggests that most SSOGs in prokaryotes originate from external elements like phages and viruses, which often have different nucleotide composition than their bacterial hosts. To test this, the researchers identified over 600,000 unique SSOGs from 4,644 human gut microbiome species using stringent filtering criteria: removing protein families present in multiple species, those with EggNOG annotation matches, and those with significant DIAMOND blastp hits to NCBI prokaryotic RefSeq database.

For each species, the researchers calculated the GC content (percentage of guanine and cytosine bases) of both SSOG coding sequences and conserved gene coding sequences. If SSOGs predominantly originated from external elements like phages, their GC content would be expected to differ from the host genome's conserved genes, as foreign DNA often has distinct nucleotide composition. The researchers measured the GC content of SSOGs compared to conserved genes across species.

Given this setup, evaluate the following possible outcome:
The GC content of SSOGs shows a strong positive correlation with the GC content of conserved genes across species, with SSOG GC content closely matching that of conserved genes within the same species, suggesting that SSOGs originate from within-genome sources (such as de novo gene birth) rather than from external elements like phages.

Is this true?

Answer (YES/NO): YES